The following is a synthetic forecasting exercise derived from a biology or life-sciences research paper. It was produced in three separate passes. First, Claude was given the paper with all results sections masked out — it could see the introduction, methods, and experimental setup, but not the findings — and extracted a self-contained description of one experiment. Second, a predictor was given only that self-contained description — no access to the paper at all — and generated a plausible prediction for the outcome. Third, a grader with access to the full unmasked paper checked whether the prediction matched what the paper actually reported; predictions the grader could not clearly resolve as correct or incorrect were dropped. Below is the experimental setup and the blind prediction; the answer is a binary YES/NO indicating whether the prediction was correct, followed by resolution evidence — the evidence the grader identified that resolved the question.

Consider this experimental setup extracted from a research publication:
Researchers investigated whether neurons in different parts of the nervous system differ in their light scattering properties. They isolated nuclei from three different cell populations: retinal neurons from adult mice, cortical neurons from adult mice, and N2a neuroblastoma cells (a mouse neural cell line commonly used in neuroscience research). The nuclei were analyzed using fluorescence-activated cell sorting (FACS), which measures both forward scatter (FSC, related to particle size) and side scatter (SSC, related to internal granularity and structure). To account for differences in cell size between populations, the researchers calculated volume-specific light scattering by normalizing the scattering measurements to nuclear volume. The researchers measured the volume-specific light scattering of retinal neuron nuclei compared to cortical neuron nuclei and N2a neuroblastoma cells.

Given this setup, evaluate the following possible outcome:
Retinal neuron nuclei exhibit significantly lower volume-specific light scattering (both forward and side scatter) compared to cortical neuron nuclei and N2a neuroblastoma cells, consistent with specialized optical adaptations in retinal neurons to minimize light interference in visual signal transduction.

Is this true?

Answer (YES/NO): YES